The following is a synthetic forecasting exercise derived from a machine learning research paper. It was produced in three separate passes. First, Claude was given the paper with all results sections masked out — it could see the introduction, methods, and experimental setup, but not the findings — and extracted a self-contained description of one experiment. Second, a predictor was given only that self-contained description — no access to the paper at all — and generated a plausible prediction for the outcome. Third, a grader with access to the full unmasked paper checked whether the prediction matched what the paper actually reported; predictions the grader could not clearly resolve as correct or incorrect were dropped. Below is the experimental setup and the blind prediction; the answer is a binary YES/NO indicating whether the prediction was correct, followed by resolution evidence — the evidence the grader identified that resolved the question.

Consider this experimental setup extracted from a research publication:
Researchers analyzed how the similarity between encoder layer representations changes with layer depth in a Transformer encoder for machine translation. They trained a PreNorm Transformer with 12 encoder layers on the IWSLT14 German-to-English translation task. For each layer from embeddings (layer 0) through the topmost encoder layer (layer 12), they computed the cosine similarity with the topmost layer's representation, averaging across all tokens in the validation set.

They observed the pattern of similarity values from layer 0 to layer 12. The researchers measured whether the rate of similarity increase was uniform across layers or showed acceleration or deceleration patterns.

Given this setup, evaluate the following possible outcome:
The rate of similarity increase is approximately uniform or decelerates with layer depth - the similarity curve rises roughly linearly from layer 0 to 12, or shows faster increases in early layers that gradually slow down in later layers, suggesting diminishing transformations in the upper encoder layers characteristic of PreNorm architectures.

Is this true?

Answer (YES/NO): YES